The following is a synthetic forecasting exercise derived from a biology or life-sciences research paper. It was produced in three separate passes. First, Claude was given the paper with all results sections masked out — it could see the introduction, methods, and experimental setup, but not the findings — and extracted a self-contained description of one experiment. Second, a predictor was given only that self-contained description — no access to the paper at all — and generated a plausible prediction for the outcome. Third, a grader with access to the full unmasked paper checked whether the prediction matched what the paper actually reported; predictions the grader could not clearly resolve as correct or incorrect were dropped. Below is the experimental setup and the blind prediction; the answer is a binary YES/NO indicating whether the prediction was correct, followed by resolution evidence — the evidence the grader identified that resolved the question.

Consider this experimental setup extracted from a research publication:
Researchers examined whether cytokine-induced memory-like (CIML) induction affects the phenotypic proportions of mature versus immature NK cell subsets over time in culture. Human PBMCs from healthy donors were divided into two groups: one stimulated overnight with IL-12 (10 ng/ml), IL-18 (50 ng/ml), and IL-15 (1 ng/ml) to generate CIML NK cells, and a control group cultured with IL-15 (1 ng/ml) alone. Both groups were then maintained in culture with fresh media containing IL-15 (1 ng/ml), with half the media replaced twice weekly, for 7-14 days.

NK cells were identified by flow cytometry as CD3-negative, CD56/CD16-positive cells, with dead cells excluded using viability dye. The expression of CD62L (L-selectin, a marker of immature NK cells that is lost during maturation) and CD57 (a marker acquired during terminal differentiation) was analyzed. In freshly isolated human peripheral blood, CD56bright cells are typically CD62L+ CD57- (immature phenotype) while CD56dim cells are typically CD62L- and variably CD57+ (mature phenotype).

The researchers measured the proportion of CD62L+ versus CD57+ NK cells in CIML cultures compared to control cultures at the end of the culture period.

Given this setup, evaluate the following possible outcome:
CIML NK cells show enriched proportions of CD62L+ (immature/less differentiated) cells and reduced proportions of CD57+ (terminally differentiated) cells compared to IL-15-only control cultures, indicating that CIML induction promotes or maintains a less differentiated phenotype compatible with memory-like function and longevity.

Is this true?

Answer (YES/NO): YES